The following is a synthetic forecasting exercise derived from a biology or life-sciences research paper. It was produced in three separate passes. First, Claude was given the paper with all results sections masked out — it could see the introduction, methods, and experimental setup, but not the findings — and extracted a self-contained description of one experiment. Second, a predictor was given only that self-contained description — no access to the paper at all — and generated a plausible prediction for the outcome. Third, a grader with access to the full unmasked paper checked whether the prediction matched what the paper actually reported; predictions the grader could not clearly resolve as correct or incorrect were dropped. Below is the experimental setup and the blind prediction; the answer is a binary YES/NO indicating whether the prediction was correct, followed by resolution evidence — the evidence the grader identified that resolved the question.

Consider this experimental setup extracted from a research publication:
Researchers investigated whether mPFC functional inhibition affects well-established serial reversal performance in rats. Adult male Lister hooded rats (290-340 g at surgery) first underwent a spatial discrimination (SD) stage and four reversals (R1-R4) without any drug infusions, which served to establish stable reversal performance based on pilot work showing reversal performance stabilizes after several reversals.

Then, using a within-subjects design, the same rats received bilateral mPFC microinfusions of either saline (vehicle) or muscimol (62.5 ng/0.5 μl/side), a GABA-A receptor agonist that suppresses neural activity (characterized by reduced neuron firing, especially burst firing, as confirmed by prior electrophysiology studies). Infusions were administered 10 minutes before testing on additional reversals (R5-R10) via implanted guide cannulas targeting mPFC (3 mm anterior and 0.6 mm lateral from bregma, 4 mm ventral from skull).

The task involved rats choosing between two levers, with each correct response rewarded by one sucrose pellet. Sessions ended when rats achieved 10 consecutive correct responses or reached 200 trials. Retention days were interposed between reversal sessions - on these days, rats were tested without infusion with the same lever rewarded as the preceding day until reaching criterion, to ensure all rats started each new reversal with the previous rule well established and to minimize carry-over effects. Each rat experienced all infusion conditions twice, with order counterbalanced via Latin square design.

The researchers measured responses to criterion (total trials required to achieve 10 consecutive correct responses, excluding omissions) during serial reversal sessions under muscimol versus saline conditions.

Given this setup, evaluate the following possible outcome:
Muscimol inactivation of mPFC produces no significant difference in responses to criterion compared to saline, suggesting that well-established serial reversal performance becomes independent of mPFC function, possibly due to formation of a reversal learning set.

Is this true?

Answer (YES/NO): YES